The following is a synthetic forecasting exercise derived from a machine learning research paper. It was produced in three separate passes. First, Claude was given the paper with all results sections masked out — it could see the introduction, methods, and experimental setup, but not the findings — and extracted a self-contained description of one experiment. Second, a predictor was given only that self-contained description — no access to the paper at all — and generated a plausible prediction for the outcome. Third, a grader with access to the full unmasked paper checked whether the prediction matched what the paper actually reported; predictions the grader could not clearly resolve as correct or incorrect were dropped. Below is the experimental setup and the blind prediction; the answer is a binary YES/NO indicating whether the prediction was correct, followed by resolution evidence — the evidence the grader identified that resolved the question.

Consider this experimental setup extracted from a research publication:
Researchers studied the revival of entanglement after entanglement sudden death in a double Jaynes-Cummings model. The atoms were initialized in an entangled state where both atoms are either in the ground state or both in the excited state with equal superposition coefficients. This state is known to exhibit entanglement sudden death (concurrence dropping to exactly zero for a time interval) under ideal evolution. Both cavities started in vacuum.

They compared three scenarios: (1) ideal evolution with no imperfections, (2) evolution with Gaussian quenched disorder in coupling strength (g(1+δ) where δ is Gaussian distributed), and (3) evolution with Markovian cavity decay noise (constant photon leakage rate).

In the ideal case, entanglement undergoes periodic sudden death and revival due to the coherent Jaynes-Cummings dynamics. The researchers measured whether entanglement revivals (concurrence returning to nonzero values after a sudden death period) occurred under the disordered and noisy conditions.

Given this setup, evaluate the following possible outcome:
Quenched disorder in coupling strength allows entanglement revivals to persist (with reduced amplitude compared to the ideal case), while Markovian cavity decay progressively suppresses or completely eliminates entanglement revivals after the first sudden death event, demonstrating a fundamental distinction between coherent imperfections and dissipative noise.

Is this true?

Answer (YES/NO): NO